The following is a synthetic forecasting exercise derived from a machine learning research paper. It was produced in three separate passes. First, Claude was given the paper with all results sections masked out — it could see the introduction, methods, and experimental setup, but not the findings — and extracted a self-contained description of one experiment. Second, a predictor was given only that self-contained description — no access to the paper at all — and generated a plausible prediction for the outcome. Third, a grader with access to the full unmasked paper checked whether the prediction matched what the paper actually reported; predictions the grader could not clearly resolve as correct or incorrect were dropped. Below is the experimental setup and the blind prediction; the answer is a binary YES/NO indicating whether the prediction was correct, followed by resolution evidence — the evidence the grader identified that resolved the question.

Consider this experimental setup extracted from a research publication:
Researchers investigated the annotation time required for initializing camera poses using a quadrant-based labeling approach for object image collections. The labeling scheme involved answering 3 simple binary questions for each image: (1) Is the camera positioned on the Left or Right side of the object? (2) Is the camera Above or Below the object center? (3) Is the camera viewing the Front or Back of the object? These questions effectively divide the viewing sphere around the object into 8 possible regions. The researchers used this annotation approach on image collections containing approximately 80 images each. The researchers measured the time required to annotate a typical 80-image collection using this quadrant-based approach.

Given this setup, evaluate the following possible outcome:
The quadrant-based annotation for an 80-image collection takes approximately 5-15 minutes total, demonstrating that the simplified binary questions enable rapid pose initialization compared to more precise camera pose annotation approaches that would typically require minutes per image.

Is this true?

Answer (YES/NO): NO